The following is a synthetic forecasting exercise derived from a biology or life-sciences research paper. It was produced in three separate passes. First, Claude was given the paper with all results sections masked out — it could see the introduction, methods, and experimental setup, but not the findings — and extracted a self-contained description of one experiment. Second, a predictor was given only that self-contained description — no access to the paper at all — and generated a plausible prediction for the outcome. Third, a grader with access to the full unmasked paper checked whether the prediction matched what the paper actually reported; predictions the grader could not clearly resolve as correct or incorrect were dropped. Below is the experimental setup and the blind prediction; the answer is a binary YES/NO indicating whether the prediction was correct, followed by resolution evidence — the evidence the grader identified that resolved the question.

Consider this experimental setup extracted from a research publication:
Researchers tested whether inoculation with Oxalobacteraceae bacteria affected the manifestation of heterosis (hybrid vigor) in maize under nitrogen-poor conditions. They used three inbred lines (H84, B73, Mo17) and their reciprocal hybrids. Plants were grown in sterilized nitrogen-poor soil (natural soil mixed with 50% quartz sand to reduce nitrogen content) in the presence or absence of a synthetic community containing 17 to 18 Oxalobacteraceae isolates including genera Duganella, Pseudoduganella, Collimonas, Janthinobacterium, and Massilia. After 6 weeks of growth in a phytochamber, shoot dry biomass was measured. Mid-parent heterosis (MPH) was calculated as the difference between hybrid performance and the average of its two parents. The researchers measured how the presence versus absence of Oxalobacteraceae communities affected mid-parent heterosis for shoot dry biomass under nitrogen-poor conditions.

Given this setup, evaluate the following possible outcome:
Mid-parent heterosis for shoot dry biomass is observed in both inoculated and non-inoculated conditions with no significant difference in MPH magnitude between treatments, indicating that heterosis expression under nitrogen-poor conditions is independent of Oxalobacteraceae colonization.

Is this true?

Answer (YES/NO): NO